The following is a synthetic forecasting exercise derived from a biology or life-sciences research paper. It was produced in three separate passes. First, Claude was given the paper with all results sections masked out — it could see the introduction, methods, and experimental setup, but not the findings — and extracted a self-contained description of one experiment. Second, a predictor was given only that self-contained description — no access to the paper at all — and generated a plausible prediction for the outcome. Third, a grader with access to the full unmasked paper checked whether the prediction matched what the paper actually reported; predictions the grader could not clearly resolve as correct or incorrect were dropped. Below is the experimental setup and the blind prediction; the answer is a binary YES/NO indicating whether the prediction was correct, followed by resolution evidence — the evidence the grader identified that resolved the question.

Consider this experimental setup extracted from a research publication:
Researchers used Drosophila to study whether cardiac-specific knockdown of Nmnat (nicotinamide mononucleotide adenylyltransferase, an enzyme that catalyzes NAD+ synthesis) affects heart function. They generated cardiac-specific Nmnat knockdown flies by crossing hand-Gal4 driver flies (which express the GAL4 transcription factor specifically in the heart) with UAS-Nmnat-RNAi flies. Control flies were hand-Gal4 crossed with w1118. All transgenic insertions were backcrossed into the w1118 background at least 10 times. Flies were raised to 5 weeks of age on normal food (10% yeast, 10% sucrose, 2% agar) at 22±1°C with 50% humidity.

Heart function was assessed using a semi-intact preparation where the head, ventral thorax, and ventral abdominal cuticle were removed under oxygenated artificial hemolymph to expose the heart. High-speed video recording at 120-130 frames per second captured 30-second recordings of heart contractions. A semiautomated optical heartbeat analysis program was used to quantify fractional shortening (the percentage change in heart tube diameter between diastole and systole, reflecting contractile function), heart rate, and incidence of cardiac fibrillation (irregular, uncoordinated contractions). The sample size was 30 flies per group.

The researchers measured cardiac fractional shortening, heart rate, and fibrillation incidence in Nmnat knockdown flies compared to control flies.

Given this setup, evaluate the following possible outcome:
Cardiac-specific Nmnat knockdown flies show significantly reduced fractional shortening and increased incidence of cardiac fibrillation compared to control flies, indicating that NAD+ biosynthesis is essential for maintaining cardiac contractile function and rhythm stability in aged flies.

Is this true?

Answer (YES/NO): YES